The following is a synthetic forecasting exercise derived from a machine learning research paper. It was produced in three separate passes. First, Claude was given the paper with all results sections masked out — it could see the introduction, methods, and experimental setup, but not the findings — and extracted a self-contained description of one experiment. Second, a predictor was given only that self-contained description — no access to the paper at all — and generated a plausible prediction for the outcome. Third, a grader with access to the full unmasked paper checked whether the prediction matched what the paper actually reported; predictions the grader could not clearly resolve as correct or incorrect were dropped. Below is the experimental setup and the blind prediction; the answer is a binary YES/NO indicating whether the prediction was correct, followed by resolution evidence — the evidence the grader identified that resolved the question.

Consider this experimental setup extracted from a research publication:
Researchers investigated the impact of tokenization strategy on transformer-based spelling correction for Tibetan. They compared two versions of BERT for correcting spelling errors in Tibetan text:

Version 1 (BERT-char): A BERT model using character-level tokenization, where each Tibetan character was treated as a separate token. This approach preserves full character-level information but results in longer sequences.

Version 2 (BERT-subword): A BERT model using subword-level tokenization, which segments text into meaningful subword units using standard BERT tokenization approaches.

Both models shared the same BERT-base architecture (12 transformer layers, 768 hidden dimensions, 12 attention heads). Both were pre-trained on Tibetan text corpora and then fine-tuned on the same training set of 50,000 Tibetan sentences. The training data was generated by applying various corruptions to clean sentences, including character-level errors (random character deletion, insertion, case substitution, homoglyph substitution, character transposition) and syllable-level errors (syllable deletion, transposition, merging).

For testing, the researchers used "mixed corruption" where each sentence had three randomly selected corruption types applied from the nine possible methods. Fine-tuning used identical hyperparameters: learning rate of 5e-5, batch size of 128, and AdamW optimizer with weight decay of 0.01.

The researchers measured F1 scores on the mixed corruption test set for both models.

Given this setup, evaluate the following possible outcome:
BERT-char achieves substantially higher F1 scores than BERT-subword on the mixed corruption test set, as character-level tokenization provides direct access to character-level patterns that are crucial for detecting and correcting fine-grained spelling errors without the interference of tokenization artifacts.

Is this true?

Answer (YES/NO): NO